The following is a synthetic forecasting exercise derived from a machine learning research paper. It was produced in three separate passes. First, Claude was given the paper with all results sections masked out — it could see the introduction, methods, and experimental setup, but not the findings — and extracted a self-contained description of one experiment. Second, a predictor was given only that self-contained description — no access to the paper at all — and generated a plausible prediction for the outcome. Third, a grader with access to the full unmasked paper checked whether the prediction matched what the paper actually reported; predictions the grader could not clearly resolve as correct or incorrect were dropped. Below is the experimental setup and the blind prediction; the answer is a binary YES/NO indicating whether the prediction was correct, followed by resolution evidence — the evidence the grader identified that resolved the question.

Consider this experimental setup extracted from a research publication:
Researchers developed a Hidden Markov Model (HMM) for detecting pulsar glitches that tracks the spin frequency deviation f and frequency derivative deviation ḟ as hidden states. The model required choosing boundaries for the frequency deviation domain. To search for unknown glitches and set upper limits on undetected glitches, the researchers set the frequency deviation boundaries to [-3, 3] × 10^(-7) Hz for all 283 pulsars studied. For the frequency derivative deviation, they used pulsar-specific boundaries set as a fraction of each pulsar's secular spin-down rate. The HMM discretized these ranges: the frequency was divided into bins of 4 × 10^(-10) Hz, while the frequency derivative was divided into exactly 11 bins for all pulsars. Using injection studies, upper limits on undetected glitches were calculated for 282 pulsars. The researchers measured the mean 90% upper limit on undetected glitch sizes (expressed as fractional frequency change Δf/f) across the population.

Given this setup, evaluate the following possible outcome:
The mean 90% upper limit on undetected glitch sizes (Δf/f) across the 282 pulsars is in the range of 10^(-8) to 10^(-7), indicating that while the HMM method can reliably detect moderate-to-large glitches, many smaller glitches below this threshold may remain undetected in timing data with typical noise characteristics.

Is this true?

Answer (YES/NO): YES